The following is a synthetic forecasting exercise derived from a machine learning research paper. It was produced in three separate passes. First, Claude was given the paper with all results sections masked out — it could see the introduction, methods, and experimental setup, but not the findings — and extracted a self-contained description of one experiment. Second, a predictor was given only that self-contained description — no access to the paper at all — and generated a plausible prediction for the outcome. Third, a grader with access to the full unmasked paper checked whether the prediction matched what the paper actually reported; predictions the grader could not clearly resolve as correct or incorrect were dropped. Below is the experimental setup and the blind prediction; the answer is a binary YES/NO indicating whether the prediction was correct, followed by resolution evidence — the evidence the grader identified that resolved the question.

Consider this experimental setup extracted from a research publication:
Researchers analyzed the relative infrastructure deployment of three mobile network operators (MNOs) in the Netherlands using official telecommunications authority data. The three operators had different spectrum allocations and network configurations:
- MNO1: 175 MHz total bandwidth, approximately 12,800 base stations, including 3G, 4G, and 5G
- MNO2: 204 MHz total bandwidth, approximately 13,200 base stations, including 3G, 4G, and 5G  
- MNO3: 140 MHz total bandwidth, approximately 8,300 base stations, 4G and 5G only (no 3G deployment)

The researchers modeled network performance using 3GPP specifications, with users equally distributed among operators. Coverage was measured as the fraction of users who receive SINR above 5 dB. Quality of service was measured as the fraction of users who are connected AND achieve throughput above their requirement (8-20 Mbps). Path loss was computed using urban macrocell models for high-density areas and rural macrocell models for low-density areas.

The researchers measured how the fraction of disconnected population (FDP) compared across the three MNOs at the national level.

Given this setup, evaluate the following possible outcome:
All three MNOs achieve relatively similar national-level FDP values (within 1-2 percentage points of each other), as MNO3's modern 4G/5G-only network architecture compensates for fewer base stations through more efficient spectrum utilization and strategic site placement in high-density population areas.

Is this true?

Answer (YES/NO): NO